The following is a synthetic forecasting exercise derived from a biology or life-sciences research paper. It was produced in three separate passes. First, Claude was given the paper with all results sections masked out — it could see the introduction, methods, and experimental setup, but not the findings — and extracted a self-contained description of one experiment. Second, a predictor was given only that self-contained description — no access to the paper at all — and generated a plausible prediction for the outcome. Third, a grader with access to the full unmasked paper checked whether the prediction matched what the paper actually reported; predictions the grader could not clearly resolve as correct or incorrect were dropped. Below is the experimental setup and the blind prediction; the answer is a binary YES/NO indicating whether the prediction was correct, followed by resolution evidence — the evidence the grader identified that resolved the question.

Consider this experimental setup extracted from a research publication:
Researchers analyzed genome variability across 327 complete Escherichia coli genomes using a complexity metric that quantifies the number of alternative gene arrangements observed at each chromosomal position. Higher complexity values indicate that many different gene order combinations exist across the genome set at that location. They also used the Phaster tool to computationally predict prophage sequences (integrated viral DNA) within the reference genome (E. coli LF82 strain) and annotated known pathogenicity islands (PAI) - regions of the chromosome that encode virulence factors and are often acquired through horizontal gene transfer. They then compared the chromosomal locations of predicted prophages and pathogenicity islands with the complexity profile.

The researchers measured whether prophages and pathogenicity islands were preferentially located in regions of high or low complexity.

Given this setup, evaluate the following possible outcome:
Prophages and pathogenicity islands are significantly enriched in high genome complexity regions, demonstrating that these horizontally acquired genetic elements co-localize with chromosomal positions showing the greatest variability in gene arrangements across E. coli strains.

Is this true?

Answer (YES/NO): YES